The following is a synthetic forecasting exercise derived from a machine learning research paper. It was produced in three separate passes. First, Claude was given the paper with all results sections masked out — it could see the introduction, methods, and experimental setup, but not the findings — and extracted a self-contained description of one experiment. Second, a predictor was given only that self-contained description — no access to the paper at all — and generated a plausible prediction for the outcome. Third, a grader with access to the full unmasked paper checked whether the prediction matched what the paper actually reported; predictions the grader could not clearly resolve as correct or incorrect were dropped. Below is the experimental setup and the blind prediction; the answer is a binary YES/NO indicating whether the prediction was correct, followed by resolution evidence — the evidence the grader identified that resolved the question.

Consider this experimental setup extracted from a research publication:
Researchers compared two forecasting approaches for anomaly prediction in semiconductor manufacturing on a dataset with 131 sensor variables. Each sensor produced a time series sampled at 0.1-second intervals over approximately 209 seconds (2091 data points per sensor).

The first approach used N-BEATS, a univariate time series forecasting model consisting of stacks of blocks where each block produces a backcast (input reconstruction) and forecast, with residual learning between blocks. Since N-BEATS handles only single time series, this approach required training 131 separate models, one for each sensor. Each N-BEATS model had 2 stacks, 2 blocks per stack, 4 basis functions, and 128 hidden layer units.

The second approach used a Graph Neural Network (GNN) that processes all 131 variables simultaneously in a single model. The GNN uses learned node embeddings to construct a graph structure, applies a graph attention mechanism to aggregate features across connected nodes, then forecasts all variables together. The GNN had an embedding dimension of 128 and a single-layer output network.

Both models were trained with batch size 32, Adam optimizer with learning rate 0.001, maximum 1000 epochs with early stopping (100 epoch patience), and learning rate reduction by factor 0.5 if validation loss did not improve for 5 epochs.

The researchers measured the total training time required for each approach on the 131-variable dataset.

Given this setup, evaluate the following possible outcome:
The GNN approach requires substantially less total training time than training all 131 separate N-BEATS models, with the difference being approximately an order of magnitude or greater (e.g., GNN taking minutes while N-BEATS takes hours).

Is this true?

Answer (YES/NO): YES